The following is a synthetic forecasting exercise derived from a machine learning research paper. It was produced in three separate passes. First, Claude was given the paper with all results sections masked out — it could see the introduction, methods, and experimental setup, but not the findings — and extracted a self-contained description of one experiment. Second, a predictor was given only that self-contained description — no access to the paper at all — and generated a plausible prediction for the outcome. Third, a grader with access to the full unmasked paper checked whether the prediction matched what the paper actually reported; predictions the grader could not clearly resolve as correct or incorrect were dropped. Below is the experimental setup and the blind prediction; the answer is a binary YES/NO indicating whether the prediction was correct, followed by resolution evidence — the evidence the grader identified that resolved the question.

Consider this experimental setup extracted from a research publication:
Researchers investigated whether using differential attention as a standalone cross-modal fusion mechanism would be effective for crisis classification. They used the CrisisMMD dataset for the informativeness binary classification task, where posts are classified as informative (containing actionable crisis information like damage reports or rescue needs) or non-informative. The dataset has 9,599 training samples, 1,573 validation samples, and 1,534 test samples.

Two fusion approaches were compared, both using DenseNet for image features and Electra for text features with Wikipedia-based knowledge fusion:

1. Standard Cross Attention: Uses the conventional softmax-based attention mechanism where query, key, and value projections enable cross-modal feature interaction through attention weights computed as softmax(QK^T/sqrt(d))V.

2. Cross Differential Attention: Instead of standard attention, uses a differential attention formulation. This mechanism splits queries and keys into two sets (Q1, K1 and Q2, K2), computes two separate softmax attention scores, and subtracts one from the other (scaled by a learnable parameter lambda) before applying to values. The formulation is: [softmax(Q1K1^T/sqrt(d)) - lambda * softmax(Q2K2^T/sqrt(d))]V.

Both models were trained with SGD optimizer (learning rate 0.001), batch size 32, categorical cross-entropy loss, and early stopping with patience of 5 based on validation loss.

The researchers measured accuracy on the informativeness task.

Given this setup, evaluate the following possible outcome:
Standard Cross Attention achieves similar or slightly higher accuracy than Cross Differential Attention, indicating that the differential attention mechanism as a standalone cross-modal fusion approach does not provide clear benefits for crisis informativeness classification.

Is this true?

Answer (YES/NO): YES